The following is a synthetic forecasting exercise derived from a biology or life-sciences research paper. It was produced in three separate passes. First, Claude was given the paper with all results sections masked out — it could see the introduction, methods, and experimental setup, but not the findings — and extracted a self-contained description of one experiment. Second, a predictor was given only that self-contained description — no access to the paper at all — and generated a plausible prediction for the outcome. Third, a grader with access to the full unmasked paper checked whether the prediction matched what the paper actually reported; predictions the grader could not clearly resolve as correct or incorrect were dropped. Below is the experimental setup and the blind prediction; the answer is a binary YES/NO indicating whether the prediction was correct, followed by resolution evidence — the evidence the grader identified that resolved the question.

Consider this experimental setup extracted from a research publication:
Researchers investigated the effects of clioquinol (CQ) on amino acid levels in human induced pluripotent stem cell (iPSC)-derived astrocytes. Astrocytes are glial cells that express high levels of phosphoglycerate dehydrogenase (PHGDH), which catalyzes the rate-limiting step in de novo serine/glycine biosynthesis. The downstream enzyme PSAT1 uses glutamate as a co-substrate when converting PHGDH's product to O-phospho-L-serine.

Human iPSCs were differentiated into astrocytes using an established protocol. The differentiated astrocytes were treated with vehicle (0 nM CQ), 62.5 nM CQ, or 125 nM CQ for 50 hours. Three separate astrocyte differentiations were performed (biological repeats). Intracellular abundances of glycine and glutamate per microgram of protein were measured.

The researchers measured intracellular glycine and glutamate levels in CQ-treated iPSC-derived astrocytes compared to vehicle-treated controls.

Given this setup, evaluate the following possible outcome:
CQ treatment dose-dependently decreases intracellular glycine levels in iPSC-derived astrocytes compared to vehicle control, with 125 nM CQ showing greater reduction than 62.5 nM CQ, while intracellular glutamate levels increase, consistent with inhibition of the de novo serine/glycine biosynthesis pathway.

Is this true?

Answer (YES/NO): NO